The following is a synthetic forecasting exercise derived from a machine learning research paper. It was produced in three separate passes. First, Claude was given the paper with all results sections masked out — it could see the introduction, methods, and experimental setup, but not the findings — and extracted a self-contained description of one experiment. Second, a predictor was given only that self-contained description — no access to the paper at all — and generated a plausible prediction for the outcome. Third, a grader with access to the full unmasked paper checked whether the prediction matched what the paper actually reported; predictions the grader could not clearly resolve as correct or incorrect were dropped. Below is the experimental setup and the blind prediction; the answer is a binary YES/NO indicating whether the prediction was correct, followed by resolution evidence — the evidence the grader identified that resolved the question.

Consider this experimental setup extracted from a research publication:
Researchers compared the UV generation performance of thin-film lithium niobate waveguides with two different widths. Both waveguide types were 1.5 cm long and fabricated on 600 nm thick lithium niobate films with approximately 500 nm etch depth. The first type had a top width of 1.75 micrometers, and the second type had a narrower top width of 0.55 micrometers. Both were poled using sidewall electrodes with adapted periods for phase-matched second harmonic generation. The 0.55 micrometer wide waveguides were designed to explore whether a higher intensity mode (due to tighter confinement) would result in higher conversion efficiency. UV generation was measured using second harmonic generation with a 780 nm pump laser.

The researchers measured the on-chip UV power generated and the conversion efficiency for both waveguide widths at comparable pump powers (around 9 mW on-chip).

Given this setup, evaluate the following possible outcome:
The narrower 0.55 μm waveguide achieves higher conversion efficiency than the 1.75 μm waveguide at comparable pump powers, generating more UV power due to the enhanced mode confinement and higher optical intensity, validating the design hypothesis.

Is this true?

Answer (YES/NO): NO